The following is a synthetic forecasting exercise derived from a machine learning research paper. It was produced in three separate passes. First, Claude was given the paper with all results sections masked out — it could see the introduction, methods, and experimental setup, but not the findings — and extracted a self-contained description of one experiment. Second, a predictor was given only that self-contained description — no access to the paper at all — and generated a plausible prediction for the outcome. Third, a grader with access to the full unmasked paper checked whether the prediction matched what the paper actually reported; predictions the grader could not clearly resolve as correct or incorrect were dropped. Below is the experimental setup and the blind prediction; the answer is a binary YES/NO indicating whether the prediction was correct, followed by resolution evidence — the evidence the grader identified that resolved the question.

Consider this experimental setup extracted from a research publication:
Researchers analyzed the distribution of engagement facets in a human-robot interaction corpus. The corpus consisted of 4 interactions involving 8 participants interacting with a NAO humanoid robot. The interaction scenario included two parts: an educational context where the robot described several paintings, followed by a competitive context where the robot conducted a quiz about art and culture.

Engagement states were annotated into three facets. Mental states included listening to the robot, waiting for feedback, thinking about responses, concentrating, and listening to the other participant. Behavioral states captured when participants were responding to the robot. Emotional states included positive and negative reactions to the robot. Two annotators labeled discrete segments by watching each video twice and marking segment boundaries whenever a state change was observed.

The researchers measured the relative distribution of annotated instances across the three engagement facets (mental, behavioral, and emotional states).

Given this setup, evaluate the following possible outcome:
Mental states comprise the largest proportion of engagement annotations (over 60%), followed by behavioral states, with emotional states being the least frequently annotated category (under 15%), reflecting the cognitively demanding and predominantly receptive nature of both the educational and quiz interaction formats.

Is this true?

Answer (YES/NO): YES